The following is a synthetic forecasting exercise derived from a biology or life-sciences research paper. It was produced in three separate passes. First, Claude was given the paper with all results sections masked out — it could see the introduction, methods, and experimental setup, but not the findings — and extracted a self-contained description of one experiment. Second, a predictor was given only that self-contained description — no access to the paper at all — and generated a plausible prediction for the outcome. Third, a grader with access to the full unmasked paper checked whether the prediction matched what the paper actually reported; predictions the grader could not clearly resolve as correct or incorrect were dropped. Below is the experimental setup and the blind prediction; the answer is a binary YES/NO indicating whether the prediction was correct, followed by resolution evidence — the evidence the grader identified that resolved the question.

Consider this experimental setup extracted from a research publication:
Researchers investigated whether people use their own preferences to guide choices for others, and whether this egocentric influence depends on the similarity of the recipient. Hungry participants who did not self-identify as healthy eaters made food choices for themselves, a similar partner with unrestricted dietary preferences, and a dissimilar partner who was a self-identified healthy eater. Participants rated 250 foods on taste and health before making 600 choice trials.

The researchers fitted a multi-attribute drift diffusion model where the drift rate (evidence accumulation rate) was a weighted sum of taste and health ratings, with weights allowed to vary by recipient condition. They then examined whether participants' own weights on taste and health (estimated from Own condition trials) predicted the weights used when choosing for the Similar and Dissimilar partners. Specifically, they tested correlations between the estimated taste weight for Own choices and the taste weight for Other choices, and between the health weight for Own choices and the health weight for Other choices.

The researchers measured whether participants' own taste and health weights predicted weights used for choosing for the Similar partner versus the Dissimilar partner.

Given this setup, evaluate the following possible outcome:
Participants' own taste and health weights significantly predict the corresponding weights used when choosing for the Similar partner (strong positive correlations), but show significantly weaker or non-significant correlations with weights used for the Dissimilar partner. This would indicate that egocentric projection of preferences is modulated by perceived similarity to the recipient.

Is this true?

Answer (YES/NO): NO